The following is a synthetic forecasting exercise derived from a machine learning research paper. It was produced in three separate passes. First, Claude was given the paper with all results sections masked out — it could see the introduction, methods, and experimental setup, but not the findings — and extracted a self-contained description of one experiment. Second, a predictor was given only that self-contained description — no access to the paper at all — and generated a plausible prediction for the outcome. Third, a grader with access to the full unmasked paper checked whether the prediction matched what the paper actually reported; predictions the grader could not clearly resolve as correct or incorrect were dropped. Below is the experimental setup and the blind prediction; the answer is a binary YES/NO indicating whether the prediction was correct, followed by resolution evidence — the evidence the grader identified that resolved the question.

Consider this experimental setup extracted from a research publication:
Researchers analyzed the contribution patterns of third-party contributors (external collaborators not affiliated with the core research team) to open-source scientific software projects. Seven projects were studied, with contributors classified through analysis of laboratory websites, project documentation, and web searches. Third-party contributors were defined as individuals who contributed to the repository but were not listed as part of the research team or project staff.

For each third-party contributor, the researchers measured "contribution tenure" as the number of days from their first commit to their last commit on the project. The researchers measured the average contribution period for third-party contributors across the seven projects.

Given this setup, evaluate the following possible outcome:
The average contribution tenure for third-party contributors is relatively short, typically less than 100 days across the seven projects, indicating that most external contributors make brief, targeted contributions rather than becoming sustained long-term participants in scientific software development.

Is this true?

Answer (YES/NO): YES